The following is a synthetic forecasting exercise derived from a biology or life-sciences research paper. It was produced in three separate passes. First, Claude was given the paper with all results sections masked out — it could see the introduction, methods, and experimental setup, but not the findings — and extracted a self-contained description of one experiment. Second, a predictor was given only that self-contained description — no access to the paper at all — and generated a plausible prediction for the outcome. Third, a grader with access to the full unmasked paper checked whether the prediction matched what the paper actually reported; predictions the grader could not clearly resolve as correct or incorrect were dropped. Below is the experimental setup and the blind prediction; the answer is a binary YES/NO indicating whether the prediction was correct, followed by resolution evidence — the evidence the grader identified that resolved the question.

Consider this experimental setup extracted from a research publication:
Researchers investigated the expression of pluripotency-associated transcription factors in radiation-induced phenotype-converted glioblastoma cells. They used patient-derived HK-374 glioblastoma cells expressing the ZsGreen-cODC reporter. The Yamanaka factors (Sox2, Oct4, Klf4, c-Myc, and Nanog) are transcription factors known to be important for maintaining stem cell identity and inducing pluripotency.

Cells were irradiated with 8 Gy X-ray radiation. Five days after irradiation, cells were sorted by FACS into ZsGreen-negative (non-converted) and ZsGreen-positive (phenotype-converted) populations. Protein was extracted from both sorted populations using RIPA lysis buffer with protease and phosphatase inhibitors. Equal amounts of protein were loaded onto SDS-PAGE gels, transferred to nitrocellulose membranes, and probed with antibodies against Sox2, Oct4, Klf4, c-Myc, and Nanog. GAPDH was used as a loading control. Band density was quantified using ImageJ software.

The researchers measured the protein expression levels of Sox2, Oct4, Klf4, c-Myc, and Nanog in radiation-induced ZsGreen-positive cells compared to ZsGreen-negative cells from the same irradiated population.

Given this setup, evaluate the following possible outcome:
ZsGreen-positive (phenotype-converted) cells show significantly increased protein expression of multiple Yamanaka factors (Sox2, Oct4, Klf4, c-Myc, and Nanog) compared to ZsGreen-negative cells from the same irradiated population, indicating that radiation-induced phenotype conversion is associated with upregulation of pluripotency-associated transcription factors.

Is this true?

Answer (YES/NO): YES